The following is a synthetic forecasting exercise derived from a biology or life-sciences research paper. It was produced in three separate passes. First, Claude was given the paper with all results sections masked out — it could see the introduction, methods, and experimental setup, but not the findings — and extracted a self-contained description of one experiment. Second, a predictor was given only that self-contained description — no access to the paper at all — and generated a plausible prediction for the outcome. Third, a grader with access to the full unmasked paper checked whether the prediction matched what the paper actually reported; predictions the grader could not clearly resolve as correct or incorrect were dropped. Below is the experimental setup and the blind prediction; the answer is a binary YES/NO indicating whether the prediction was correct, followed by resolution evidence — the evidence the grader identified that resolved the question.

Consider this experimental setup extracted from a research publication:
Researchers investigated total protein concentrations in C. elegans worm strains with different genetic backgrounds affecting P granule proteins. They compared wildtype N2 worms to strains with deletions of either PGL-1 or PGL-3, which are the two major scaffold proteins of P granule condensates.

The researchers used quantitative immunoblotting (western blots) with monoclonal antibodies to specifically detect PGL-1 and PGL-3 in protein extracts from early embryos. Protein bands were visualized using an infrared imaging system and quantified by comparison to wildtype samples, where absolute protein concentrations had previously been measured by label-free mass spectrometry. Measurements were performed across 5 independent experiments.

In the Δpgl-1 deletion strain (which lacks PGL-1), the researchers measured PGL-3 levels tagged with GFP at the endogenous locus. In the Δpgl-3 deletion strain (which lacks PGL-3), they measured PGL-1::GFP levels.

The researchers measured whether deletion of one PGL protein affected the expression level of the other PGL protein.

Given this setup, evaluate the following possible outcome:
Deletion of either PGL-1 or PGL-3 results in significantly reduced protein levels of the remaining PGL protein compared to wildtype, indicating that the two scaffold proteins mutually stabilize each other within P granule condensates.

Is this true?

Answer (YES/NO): NO